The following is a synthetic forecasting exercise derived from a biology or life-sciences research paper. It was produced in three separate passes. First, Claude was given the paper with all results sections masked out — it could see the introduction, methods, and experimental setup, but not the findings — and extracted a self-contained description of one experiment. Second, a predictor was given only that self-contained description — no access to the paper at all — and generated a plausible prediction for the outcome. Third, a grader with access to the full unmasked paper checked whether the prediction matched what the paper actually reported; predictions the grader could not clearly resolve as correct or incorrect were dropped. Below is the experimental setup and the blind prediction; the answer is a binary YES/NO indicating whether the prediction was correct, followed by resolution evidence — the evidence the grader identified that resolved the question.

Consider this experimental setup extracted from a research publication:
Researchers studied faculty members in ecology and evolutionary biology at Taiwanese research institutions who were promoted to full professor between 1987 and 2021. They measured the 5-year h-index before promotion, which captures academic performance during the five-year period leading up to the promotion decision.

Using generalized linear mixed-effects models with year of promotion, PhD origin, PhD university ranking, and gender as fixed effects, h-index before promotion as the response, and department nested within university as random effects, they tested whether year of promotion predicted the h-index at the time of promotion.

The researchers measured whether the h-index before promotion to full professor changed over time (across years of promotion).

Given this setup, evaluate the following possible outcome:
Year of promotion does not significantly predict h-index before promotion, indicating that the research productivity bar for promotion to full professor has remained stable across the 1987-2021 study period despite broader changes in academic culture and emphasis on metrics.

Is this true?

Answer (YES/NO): YES